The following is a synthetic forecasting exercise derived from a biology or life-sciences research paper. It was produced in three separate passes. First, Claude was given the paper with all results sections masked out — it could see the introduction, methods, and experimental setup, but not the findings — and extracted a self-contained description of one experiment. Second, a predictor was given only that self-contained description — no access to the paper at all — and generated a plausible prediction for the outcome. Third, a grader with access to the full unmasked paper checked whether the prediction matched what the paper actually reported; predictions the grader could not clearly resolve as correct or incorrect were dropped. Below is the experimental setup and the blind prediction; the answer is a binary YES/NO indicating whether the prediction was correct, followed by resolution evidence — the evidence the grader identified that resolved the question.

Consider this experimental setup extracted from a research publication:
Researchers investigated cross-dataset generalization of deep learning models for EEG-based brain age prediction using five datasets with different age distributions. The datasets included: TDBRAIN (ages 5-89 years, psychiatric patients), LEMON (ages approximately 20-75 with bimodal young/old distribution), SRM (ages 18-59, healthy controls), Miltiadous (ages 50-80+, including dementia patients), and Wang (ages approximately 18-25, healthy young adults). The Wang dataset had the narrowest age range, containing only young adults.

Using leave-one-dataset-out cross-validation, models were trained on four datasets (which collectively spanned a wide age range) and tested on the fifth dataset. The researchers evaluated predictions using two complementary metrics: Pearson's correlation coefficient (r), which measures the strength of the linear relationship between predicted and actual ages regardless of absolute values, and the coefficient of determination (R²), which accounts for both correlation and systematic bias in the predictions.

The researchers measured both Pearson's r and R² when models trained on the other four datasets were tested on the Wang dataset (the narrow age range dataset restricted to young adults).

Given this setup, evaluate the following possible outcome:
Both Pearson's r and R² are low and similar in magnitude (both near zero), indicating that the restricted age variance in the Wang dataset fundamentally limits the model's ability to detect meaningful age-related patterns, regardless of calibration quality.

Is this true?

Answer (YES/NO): NO